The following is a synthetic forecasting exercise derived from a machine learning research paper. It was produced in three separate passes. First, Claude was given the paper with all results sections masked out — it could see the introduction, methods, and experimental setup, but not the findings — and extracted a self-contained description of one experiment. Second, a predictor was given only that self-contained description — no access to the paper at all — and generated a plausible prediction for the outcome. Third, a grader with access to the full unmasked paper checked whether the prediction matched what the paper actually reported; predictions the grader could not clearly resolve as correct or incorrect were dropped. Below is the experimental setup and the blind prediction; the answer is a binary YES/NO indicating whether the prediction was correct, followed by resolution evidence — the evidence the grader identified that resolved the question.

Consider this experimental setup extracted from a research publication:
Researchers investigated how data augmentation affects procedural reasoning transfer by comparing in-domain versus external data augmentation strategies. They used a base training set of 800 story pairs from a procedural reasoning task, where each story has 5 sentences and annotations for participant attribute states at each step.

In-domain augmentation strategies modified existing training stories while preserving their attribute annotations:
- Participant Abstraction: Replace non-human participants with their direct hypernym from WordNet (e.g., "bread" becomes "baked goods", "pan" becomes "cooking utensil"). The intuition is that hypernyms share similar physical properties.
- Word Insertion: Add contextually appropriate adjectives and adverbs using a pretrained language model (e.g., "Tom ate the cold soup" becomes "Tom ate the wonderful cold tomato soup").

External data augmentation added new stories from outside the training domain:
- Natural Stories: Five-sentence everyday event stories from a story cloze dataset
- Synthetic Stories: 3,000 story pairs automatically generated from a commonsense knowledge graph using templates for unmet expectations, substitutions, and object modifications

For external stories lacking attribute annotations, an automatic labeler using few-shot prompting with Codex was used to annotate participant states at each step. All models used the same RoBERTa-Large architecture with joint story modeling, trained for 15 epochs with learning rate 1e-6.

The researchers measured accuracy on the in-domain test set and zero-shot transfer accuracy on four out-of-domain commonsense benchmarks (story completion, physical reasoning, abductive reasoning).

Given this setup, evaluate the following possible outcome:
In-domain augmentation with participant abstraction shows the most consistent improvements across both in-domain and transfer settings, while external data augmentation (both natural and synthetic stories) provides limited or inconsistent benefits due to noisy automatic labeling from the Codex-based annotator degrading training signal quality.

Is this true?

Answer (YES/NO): NO